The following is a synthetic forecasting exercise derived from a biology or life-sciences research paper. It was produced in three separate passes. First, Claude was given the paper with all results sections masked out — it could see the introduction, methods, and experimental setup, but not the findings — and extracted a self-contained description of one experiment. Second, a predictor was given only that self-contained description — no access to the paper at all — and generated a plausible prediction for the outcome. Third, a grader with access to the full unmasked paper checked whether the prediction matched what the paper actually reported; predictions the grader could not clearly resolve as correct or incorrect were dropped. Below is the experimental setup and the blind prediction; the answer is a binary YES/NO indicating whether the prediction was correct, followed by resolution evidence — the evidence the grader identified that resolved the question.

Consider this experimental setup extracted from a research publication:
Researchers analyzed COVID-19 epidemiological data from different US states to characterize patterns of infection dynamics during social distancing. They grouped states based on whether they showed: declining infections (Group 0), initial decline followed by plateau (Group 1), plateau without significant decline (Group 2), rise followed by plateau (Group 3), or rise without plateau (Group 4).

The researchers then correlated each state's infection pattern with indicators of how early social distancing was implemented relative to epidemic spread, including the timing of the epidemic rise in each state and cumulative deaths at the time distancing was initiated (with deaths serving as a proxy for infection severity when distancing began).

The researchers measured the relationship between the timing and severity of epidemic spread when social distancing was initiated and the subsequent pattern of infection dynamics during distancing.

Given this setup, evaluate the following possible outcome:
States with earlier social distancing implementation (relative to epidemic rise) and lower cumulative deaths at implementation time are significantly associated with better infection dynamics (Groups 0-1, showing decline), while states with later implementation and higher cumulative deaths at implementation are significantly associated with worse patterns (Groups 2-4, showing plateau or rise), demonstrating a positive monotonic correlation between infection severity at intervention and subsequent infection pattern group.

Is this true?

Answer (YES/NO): NO